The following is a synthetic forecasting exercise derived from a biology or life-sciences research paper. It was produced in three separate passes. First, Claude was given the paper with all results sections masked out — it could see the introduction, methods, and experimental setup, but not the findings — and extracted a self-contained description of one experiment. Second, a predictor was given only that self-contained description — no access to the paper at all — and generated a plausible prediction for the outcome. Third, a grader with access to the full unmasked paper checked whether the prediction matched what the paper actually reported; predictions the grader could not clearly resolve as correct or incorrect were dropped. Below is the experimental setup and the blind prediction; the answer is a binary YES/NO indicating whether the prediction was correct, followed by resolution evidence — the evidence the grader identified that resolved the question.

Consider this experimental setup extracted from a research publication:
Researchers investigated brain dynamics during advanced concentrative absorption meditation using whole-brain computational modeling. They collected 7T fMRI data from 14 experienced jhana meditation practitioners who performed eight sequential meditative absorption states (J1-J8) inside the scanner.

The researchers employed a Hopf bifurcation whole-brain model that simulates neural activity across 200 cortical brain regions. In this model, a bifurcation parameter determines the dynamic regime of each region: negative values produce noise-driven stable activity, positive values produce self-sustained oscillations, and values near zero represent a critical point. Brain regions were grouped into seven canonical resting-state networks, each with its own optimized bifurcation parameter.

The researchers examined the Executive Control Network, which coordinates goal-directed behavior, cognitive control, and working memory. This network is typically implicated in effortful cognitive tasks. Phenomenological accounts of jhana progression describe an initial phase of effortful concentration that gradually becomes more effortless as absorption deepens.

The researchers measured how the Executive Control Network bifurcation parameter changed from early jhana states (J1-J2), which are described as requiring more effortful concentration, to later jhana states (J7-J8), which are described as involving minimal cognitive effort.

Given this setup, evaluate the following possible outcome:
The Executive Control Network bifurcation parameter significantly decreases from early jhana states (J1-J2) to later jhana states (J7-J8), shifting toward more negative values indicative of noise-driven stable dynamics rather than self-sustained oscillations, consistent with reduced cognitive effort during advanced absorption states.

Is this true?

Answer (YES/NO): NO